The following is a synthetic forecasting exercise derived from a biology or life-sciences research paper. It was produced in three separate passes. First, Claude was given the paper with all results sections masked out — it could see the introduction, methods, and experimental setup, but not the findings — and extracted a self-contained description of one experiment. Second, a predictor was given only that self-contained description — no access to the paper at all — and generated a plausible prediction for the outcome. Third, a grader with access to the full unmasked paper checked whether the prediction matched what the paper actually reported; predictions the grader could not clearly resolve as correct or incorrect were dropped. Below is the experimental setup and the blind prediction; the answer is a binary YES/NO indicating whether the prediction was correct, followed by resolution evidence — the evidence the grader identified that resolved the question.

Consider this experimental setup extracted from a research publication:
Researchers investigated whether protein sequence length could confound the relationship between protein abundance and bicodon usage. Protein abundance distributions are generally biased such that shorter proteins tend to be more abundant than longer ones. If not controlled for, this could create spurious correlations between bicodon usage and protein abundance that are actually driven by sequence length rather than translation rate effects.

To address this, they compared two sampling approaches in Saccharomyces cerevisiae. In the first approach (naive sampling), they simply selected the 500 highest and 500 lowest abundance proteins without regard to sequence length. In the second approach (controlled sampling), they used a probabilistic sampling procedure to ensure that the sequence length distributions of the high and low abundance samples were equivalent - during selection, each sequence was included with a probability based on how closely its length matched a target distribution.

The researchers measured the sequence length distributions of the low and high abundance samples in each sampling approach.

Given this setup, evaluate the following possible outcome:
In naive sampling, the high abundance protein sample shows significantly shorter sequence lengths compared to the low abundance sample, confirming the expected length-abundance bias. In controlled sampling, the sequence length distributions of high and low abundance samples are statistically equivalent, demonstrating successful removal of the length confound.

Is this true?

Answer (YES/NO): YES